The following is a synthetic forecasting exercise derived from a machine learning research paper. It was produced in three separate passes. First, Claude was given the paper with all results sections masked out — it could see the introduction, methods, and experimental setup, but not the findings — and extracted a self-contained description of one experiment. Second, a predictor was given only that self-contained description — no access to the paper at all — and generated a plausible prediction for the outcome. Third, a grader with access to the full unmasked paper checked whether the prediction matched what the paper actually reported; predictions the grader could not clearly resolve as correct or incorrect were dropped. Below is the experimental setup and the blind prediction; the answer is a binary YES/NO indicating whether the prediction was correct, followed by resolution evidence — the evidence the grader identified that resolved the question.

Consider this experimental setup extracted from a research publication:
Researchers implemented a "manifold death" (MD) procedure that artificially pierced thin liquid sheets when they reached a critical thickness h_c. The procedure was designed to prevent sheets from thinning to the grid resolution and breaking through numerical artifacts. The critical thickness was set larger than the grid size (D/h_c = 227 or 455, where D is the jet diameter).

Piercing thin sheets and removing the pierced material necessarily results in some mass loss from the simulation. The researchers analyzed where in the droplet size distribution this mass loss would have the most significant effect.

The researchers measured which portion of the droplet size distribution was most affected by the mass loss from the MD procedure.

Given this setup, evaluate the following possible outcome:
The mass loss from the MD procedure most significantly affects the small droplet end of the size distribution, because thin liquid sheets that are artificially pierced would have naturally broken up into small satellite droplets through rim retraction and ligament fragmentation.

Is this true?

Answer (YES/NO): YES